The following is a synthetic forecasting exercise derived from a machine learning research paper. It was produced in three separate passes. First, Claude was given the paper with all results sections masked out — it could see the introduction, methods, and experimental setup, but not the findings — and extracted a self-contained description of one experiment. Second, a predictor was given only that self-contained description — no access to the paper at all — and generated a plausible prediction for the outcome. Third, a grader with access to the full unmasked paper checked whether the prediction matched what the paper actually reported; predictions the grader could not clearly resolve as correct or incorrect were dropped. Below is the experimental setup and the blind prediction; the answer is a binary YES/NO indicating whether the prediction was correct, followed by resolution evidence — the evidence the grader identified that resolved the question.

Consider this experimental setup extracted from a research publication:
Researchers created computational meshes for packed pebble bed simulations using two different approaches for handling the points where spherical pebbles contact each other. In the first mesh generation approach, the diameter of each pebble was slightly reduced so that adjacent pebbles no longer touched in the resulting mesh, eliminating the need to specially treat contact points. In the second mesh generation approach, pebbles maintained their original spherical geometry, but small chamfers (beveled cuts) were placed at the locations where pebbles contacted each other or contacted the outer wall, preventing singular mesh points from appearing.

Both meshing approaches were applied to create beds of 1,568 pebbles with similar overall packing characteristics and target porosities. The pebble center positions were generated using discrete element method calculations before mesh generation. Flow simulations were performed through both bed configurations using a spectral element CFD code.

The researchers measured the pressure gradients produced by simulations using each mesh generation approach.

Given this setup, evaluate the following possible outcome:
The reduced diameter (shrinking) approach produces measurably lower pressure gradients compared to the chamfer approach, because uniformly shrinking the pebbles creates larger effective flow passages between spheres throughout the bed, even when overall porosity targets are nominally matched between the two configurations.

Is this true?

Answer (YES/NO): YES